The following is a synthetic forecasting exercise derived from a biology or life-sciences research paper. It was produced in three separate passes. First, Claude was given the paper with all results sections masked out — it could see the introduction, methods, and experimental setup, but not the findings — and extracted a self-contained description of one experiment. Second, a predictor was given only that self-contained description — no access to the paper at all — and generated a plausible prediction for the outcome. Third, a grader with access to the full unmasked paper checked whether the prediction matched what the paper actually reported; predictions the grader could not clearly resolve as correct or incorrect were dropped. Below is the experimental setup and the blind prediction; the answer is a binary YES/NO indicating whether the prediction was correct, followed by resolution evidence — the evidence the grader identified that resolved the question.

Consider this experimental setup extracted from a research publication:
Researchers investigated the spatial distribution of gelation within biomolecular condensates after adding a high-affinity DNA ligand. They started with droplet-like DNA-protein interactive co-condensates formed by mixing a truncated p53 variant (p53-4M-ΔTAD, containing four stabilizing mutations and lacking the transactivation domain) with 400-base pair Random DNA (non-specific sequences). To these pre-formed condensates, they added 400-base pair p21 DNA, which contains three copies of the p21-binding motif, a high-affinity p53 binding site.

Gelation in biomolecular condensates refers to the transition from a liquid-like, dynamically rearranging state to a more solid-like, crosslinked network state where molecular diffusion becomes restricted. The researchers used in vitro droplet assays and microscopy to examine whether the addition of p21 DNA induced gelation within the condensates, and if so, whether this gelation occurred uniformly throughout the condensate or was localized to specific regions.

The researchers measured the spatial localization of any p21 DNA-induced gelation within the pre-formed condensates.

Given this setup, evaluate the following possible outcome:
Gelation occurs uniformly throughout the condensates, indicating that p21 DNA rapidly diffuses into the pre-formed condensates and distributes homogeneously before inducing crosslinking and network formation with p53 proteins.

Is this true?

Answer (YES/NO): NO